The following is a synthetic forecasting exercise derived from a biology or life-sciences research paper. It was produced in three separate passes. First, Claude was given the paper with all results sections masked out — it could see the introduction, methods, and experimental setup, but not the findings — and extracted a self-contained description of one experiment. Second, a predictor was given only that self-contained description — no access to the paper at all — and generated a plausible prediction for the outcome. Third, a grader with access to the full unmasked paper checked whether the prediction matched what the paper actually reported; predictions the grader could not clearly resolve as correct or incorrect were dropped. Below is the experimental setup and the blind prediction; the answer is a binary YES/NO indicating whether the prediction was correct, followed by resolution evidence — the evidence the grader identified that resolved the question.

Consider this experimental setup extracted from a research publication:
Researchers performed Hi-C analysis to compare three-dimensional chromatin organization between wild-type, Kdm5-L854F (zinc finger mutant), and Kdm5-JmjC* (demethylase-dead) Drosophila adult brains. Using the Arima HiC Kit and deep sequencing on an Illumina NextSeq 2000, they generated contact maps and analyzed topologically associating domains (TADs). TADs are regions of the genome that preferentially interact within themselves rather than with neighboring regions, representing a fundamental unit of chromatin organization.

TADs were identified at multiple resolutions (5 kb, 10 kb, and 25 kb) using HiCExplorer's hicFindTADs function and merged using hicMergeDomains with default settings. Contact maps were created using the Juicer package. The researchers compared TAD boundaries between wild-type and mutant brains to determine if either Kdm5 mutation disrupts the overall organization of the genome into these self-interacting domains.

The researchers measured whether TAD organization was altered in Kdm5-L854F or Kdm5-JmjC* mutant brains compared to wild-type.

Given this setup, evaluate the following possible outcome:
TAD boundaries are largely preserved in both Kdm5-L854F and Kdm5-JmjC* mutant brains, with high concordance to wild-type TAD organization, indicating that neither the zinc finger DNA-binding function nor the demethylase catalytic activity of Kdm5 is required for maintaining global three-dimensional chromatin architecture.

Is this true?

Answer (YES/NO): YES